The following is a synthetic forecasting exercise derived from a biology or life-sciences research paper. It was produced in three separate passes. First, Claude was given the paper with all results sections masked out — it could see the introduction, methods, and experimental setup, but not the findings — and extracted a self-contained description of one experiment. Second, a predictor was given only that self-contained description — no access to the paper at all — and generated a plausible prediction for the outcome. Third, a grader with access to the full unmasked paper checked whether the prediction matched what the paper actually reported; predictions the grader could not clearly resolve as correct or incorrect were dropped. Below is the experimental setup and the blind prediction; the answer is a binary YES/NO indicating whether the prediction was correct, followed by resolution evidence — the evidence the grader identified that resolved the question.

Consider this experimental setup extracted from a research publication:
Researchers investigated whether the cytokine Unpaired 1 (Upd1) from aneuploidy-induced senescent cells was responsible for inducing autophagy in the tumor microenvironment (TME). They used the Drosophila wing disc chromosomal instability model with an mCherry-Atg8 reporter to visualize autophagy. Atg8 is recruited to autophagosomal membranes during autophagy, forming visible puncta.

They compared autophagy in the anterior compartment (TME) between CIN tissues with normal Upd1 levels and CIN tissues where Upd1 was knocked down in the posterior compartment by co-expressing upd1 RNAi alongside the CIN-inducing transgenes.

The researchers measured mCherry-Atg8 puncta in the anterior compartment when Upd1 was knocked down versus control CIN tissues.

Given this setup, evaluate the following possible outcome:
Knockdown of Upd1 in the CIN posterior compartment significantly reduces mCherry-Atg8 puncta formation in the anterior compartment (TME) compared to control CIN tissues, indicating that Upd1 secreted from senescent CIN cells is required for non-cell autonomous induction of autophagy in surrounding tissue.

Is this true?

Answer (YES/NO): YES